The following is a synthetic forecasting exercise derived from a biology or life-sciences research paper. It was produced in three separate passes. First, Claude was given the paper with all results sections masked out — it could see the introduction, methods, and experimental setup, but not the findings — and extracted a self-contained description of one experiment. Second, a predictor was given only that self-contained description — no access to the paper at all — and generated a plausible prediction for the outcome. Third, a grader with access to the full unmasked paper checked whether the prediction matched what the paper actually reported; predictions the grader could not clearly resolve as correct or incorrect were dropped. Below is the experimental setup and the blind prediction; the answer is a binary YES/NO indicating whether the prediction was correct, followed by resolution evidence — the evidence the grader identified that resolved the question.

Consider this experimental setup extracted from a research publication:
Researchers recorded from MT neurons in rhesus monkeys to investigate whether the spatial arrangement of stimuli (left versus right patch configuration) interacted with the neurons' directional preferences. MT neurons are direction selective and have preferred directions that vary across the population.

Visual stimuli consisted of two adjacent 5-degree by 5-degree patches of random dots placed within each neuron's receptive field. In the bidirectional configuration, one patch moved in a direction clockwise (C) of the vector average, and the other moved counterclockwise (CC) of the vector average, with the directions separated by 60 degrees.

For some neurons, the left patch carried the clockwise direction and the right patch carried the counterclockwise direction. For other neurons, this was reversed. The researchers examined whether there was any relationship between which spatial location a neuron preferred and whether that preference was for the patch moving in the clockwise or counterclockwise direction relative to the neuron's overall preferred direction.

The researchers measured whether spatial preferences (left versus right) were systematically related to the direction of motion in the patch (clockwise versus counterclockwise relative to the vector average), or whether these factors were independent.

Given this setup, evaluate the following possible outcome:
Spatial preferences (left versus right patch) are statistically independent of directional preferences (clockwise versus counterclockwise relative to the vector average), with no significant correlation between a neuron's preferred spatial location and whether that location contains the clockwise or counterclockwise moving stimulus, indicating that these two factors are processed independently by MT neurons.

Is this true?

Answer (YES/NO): YES